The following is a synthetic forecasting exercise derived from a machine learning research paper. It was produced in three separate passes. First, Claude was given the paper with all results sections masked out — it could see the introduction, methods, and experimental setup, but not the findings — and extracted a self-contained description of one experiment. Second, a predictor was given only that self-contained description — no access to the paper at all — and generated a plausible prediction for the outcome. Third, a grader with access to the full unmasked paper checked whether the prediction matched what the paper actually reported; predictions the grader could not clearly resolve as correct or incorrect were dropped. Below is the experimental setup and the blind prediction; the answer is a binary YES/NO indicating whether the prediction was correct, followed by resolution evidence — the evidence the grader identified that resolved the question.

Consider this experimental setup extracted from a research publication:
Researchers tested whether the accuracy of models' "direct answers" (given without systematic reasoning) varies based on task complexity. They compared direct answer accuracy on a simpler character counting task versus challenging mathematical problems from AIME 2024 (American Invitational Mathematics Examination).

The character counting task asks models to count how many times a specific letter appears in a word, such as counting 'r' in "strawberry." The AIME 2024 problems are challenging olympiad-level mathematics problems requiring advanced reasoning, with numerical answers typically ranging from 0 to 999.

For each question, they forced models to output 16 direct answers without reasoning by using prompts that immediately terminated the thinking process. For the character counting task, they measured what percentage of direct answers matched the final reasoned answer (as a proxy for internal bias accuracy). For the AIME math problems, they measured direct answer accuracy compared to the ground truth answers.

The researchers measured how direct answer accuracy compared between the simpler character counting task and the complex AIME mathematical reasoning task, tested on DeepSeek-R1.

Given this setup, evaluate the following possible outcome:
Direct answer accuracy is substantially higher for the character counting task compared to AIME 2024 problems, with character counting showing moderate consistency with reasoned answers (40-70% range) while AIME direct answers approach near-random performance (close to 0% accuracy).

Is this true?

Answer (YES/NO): YES